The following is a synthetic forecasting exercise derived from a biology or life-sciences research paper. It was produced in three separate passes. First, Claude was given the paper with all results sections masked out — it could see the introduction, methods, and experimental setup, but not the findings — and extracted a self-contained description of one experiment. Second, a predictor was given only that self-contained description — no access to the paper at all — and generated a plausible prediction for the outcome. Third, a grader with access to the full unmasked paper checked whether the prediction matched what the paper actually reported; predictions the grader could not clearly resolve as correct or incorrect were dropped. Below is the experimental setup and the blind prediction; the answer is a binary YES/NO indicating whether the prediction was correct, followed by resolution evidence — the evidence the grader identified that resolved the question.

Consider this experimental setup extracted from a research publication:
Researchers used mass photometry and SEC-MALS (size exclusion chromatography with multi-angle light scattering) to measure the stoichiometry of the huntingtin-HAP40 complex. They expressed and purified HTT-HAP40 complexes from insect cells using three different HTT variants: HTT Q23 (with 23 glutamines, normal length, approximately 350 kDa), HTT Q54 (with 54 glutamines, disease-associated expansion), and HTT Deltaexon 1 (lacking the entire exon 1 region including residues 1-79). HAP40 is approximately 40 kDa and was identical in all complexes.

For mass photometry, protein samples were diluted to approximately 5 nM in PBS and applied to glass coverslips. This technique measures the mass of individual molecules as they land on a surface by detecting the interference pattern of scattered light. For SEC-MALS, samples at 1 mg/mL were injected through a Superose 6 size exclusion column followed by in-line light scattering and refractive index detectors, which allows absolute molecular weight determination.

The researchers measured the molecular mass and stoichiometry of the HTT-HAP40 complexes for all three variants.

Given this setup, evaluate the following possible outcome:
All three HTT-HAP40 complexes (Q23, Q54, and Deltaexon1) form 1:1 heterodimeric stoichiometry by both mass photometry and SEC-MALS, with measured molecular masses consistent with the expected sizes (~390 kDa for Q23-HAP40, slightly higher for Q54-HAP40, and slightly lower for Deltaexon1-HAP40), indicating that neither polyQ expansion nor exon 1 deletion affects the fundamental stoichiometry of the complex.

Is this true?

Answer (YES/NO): YES